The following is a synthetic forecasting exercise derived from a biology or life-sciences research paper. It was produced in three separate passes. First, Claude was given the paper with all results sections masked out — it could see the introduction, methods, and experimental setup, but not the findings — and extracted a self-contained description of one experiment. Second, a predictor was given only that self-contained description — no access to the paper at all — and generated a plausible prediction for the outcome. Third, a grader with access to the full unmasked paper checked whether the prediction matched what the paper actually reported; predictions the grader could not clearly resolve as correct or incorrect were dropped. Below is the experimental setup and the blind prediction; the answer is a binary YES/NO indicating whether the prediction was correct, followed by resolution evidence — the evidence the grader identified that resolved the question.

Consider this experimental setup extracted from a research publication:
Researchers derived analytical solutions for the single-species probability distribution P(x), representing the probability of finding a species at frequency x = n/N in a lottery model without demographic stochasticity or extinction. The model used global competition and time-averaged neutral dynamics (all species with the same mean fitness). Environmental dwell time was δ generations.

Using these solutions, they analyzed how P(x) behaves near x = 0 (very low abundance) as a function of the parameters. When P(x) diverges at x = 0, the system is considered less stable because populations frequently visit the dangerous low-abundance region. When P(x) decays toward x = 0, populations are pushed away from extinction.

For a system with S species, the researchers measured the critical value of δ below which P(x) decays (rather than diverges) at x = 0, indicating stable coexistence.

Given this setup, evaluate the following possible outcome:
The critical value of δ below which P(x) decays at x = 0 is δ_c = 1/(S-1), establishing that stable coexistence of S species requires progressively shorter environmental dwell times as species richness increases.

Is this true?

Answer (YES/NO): NO